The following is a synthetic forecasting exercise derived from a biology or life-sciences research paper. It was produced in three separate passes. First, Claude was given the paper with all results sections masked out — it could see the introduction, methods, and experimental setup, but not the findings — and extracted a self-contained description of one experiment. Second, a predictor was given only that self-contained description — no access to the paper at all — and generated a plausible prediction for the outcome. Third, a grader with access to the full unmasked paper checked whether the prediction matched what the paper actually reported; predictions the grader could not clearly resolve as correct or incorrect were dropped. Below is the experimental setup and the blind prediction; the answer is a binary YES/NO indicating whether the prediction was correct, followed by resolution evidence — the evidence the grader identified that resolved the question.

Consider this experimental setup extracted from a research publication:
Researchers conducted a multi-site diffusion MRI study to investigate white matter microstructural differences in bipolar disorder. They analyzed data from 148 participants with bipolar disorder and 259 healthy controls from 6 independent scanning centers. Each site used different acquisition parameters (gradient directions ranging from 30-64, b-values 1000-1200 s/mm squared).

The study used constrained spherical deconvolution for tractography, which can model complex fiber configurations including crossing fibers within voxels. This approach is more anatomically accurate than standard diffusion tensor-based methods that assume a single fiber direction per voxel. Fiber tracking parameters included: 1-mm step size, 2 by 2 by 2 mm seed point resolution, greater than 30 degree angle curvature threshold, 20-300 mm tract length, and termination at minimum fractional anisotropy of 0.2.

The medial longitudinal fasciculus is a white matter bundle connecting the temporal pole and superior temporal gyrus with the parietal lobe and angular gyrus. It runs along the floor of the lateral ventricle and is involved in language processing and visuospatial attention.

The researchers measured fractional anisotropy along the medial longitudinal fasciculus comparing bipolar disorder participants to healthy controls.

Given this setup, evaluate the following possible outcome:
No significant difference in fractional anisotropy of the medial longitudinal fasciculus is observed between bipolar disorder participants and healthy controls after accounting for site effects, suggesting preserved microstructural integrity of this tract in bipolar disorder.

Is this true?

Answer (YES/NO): NO